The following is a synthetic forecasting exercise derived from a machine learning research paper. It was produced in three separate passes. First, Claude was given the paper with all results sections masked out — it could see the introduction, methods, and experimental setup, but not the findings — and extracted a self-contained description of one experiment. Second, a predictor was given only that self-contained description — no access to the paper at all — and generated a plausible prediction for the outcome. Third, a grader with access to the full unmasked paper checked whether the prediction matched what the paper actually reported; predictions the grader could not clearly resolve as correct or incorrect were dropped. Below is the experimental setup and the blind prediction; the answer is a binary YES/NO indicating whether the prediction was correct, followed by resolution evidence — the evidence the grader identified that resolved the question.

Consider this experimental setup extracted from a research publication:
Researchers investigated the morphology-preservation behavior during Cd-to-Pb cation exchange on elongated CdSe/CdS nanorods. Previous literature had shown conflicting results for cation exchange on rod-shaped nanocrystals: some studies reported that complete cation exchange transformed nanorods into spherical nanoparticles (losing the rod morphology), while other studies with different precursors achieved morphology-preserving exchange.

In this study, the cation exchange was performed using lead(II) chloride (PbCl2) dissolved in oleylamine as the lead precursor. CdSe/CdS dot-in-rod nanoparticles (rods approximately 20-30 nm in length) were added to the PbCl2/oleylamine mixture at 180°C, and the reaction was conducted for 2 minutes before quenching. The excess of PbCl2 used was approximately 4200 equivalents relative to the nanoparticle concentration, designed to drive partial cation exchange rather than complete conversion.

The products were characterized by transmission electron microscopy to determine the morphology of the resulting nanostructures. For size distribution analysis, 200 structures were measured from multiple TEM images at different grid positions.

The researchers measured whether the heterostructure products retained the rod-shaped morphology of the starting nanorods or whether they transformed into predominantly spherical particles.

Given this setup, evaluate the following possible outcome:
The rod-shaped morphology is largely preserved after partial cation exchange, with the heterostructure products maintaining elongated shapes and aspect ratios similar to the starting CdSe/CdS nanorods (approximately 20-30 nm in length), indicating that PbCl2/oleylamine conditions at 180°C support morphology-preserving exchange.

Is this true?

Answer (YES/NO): YES